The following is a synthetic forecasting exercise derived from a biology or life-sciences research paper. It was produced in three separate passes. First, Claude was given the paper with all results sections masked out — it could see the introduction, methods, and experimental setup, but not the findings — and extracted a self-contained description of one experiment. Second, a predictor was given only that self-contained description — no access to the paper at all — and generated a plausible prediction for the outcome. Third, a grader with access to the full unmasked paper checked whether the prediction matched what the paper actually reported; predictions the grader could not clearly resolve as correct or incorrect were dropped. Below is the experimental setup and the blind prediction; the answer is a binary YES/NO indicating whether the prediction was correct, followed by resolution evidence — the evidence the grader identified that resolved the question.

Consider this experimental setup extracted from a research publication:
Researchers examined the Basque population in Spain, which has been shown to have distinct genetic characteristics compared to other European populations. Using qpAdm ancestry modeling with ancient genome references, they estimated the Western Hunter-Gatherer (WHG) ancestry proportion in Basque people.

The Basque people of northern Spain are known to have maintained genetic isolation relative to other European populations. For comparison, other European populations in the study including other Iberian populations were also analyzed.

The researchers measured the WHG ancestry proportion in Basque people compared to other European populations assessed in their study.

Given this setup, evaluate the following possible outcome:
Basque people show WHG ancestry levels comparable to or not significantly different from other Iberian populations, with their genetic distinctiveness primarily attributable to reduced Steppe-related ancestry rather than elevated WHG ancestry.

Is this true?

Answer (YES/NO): NO